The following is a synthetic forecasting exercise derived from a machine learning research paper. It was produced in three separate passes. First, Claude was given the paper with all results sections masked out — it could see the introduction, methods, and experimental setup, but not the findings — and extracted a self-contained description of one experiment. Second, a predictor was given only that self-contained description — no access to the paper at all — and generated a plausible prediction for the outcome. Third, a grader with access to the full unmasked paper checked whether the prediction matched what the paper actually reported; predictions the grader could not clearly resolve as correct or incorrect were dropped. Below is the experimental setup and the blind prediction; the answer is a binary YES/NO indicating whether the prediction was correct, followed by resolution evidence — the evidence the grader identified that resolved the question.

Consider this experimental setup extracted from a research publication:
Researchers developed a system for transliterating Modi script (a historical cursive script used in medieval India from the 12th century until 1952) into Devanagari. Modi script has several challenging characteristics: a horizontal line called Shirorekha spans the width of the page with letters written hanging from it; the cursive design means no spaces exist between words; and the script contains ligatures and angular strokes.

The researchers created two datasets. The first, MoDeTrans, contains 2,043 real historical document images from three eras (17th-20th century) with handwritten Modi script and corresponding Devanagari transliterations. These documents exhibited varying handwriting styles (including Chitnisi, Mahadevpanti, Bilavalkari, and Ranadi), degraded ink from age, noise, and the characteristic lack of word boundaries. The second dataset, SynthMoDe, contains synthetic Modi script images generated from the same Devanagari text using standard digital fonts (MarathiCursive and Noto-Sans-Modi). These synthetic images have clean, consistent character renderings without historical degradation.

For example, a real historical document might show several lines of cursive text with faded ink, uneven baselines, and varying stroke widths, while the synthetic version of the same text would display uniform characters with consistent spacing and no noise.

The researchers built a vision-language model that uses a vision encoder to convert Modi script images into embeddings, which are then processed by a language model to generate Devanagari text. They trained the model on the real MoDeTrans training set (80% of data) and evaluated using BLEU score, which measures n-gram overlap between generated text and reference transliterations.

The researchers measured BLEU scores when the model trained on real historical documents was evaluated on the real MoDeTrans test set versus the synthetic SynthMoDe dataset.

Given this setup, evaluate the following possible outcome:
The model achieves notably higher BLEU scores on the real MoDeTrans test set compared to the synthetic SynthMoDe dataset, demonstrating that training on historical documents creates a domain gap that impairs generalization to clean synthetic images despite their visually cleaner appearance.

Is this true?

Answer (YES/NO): NO